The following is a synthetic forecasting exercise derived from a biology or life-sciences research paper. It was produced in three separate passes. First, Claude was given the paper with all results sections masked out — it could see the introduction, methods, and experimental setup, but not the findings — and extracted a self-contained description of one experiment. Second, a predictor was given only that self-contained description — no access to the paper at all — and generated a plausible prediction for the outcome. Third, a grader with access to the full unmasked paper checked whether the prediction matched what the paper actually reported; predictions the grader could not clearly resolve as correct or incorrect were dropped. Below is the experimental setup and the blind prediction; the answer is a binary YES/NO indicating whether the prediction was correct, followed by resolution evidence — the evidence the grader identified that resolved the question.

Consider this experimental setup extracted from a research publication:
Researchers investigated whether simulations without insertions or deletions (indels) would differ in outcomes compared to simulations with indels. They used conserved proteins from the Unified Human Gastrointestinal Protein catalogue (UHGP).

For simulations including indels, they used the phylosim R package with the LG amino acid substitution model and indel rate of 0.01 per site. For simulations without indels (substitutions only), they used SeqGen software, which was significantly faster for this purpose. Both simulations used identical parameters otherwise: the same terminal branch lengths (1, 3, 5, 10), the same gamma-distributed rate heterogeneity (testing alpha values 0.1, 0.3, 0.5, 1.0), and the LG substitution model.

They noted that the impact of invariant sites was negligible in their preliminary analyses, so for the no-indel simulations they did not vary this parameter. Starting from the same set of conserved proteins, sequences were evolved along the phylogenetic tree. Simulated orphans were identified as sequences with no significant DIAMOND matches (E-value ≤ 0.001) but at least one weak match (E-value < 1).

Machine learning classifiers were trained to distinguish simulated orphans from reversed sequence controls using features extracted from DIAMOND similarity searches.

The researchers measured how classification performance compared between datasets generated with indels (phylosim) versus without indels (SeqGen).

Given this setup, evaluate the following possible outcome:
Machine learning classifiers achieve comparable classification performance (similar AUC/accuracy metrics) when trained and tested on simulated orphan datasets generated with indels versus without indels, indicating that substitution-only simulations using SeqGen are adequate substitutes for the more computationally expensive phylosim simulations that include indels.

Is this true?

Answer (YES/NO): NO